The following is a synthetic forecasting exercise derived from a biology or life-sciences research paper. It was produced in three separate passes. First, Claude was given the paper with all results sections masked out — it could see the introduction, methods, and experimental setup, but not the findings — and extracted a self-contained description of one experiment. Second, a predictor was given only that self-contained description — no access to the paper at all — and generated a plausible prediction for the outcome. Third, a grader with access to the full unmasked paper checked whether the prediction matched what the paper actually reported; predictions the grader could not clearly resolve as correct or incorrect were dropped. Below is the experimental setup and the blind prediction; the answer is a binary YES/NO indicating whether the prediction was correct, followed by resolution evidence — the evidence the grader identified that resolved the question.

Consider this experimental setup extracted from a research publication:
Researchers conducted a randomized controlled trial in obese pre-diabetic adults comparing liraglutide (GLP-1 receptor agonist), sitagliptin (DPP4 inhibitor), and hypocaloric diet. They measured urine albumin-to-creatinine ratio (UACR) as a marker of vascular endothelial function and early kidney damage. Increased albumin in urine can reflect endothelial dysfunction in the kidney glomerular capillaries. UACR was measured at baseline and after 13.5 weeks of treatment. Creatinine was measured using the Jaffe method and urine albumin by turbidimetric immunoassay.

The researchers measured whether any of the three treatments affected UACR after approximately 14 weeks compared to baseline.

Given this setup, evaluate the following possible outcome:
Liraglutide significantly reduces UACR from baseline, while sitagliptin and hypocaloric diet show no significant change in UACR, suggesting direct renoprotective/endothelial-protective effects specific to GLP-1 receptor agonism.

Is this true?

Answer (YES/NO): NO